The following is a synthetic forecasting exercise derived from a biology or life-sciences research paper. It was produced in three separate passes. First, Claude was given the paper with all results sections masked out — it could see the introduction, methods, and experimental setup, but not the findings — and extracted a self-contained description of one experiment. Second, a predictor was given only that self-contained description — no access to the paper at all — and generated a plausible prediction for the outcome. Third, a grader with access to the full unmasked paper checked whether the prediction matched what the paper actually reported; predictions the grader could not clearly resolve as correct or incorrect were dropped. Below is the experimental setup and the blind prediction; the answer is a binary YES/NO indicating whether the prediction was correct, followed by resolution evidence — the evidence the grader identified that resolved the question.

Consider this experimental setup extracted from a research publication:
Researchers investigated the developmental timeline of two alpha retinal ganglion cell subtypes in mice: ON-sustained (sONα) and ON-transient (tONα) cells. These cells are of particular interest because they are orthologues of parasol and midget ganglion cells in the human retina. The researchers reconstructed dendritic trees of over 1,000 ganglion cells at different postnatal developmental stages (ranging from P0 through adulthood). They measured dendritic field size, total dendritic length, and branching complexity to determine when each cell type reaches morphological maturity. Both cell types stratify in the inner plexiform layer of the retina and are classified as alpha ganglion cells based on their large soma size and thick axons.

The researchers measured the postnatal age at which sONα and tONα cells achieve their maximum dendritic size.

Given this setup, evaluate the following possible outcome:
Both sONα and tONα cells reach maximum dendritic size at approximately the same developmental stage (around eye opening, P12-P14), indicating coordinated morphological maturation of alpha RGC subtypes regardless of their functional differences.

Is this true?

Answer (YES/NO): NO